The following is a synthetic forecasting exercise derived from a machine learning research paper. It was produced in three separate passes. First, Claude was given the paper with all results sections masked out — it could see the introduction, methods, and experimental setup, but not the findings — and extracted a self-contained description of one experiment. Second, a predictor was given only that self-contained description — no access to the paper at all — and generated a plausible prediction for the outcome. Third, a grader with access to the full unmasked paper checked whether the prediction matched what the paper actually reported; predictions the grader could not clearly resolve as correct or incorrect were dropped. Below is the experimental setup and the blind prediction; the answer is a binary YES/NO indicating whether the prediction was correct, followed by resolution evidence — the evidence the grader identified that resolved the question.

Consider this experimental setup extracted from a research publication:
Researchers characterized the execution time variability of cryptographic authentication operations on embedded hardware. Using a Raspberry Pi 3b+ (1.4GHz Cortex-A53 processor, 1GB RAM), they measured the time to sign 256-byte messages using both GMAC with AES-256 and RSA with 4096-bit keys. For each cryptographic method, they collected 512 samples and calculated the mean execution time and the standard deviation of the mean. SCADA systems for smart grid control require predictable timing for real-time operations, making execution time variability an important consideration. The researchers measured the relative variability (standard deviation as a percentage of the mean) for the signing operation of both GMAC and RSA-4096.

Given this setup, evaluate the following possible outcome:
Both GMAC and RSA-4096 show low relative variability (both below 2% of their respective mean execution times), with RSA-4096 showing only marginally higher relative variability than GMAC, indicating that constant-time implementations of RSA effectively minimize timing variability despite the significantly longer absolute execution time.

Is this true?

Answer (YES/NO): NO